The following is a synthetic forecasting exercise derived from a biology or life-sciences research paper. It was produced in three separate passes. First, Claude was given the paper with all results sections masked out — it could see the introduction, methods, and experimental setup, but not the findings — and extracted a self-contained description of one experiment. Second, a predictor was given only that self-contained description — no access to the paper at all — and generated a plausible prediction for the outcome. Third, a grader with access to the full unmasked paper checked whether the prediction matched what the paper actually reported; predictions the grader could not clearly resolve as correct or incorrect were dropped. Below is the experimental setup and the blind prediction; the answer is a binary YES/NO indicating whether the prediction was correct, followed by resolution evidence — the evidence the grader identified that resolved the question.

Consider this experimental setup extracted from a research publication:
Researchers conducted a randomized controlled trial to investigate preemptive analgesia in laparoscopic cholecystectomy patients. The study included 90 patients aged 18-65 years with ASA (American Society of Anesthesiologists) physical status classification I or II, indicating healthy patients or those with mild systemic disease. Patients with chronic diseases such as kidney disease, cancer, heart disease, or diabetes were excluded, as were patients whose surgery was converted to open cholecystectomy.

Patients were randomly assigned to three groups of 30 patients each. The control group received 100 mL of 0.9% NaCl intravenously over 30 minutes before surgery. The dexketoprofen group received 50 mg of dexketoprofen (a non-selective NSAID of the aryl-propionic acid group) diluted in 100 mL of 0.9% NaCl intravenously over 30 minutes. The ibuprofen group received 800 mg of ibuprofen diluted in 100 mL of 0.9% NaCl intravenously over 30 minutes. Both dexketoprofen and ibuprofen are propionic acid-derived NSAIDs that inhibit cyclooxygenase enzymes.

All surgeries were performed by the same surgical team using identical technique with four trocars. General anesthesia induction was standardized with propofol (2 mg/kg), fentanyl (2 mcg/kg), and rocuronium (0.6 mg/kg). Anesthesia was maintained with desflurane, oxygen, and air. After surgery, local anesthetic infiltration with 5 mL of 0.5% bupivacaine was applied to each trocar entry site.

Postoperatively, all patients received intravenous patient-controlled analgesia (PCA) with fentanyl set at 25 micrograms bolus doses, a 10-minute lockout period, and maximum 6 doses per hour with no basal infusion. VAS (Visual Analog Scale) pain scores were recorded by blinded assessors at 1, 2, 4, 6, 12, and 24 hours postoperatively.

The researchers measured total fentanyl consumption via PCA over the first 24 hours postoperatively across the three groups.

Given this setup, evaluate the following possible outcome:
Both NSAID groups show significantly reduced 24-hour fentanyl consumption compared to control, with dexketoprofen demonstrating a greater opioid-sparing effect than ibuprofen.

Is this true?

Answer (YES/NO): NO